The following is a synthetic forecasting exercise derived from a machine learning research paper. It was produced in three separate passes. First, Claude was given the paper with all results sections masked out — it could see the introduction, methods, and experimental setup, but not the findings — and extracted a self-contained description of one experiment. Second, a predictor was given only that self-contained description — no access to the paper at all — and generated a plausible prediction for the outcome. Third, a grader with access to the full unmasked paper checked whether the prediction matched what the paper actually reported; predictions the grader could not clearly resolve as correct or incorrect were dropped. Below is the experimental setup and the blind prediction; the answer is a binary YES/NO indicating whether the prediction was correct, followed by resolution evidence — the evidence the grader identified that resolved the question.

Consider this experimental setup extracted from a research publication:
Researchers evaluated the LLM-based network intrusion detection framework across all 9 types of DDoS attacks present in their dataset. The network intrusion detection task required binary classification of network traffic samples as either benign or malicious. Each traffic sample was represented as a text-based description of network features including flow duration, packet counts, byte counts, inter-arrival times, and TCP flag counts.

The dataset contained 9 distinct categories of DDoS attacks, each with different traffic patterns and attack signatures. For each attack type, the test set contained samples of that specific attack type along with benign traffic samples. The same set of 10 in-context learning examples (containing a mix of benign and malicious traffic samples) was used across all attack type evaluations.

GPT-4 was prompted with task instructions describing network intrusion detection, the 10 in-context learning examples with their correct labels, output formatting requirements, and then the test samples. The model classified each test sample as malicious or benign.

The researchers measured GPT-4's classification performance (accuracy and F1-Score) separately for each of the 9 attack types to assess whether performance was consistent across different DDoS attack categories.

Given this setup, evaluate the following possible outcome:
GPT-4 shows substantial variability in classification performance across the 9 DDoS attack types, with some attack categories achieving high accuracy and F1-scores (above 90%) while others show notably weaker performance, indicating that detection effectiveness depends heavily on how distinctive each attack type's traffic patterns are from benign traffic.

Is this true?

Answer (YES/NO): NO